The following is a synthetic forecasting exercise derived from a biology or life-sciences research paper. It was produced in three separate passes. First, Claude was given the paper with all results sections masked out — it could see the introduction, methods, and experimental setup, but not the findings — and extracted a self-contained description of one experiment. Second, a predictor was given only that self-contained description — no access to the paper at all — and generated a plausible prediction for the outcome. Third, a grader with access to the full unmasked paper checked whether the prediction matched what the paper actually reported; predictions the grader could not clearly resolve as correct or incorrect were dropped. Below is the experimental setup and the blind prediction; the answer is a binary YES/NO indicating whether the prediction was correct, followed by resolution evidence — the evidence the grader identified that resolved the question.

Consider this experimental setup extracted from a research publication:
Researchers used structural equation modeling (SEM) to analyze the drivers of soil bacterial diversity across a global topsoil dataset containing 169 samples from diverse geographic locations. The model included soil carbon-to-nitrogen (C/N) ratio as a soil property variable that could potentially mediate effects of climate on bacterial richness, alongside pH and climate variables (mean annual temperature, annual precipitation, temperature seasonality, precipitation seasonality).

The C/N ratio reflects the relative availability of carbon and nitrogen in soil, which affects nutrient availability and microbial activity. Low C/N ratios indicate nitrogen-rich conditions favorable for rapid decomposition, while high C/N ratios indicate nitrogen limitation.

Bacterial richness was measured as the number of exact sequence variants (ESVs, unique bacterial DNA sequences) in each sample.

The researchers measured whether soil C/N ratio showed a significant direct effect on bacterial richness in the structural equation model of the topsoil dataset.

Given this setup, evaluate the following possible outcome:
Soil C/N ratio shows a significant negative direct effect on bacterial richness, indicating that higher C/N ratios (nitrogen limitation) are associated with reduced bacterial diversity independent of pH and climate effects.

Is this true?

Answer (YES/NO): NO